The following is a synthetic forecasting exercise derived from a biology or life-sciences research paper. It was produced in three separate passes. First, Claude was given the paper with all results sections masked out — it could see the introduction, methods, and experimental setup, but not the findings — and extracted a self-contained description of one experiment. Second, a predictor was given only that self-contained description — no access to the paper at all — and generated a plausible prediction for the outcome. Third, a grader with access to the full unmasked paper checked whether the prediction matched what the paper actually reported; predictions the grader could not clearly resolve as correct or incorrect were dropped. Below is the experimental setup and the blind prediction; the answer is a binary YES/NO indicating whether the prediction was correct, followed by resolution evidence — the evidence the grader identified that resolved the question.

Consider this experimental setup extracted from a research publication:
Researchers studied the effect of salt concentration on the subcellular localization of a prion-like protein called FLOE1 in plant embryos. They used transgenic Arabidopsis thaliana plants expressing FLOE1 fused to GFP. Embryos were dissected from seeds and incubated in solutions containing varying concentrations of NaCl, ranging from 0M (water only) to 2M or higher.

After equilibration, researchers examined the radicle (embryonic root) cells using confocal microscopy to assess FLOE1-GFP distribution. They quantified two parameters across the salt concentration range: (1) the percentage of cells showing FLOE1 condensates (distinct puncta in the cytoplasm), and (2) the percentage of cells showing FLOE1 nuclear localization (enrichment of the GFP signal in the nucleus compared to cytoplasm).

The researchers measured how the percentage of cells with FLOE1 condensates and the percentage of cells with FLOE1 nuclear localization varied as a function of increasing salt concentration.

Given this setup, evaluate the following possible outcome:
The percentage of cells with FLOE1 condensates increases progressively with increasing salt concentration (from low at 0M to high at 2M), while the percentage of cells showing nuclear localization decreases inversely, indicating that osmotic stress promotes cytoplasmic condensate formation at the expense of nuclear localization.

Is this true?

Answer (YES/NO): NO